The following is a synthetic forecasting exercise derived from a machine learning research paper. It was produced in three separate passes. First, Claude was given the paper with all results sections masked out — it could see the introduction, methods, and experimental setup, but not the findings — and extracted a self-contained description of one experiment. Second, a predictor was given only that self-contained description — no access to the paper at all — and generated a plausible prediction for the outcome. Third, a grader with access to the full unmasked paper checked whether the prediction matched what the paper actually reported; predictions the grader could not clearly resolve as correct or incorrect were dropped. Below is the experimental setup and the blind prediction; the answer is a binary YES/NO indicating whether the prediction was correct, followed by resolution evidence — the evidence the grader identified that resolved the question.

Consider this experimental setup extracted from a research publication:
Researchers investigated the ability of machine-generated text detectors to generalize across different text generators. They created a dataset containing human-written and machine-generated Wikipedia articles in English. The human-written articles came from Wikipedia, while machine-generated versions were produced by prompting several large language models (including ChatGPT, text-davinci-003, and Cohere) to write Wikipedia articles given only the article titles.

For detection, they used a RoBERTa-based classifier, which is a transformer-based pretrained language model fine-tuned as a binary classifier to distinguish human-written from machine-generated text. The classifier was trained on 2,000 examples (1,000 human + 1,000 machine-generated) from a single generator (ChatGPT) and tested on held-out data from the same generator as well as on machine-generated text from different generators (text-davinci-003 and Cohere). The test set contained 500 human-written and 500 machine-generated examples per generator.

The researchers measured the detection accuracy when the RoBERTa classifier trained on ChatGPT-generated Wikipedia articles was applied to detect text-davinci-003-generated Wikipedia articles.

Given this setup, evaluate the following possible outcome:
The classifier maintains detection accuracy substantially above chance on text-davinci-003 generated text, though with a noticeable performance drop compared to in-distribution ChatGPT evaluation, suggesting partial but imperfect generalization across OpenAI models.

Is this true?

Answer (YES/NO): YES